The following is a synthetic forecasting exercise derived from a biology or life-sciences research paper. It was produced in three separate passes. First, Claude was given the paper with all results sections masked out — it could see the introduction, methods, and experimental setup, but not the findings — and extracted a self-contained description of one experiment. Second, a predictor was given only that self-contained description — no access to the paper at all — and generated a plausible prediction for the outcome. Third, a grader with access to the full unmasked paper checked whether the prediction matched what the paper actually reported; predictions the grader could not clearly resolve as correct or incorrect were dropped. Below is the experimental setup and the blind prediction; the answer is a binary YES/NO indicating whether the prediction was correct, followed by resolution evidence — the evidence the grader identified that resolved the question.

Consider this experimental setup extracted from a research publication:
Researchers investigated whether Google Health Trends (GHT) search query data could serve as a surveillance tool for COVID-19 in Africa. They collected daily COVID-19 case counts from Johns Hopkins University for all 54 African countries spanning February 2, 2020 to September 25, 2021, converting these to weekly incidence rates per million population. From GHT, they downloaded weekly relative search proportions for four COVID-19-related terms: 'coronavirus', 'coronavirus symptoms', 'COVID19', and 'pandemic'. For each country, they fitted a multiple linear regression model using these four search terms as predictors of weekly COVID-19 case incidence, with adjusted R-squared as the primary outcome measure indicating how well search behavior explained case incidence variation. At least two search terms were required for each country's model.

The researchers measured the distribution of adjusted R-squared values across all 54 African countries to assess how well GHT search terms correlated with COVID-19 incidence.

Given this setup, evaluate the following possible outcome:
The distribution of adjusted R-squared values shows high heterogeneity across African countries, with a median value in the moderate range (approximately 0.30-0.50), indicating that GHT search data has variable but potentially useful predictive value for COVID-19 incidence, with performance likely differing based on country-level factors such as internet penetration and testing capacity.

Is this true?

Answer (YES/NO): NO